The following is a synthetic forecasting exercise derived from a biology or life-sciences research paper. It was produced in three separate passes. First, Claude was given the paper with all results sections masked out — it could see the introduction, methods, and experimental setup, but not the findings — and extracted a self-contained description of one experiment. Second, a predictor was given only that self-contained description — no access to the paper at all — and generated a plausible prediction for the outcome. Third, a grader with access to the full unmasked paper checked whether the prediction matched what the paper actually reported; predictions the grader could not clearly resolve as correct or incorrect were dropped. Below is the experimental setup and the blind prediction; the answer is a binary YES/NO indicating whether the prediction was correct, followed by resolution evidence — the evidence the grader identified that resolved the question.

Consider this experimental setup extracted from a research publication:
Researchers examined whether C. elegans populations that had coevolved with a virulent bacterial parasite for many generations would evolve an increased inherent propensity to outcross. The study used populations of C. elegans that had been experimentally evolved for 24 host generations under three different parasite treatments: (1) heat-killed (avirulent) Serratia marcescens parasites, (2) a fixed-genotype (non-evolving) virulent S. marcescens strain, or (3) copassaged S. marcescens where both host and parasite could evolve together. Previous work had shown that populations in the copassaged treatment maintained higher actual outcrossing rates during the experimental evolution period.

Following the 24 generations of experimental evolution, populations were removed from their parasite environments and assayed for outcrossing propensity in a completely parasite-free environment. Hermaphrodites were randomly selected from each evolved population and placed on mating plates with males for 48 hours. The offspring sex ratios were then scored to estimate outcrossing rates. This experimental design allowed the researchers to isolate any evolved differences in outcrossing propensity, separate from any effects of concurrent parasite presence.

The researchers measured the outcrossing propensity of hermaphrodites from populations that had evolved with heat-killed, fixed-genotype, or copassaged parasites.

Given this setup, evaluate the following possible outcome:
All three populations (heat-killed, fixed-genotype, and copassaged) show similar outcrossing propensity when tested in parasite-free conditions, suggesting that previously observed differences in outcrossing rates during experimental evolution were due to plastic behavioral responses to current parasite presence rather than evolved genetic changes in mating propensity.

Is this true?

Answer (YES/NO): NO